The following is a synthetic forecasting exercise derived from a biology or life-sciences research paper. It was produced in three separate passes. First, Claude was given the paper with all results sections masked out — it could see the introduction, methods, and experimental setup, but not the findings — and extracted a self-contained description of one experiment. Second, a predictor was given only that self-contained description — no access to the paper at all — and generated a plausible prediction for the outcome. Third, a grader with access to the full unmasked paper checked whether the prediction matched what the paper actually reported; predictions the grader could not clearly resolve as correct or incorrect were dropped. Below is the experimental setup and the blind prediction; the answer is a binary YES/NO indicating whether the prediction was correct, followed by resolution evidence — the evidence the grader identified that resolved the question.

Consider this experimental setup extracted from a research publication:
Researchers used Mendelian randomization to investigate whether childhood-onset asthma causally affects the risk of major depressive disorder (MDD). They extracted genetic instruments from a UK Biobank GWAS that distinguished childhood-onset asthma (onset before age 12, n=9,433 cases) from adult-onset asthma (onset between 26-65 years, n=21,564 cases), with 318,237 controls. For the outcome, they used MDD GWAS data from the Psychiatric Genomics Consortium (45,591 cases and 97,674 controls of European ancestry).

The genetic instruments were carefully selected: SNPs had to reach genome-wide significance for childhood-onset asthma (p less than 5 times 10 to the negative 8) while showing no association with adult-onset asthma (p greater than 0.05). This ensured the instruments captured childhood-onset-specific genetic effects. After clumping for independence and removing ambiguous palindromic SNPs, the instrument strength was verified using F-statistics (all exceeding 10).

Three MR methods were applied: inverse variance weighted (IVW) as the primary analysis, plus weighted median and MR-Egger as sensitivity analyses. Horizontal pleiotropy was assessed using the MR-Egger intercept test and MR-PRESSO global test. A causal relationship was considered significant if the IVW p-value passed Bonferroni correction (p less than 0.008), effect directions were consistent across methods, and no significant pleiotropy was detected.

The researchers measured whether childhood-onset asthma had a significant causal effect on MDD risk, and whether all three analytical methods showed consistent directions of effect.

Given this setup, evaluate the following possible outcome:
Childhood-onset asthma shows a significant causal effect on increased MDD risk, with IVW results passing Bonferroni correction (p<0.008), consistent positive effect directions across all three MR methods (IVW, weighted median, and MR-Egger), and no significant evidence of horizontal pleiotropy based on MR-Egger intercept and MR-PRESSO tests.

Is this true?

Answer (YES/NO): YES